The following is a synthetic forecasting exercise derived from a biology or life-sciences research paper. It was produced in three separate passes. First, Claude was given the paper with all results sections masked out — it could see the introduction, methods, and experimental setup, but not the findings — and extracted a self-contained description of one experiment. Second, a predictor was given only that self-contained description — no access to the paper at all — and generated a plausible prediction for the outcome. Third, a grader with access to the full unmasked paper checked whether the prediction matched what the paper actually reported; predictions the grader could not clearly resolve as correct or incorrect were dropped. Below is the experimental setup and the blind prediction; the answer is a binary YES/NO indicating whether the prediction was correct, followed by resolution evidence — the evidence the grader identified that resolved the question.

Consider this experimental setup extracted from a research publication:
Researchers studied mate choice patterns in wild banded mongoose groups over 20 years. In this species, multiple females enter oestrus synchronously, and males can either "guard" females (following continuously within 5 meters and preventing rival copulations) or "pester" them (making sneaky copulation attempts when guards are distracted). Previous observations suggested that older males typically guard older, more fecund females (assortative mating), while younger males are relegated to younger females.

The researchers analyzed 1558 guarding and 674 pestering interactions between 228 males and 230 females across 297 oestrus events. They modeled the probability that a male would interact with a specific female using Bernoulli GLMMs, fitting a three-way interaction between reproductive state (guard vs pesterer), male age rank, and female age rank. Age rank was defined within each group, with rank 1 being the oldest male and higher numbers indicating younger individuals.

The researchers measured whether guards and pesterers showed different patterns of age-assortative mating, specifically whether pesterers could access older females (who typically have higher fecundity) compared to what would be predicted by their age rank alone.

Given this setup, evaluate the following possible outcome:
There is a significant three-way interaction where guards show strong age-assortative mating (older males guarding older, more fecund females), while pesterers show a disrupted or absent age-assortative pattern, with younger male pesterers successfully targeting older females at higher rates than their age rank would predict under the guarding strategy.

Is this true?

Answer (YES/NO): YES